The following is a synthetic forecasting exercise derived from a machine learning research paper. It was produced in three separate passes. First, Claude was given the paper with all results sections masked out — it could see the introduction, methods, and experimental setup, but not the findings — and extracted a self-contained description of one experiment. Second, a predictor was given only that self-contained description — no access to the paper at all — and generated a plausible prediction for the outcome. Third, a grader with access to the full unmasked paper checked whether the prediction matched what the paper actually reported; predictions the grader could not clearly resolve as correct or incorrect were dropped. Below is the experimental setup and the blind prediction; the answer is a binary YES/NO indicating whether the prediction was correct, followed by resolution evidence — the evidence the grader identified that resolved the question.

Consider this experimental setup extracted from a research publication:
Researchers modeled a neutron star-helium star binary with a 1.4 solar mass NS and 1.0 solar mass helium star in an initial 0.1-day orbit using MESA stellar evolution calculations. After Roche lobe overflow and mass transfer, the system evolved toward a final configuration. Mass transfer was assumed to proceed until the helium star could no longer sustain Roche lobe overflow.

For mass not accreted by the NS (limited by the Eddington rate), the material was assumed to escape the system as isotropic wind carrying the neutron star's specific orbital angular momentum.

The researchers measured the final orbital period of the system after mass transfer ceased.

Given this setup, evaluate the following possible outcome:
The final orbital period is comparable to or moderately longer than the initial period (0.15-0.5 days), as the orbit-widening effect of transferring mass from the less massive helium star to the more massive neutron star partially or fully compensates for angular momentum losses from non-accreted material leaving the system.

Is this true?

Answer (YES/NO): YES